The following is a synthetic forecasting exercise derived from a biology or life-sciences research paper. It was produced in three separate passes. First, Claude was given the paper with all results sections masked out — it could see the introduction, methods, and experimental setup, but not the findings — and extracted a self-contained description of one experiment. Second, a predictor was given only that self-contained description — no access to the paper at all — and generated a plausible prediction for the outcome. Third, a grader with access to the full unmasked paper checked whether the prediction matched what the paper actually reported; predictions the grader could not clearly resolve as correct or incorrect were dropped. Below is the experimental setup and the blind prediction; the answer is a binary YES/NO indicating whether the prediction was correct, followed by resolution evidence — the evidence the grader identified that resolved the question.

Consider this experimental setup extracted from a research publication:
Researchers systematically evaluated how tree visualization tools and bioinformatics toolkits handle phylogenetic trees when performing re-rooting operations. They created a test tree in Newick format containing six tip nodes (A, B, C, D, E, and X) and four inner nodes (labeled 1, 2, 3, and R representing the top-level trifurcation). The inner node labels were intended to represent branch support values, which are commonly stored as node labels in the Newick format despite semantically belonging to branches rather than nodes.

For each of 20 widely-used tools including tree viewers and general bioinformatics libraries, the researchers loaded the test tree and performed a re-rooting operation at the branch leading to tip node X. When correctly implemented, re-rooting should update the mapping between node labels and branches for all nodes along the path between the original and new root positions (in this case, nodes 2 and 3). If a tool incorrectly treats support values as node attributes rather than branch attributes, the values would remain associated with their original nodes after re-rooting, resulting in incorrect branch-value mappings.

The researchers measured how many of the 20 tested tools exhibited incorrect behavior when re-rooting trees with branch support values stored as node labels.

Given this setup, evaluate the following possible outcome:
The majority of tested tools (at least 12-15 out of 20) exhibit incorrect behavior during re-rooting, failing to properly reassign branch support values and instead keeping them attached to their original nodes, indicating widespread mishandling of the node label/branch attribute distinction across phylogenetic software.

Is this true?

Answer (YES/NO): NO